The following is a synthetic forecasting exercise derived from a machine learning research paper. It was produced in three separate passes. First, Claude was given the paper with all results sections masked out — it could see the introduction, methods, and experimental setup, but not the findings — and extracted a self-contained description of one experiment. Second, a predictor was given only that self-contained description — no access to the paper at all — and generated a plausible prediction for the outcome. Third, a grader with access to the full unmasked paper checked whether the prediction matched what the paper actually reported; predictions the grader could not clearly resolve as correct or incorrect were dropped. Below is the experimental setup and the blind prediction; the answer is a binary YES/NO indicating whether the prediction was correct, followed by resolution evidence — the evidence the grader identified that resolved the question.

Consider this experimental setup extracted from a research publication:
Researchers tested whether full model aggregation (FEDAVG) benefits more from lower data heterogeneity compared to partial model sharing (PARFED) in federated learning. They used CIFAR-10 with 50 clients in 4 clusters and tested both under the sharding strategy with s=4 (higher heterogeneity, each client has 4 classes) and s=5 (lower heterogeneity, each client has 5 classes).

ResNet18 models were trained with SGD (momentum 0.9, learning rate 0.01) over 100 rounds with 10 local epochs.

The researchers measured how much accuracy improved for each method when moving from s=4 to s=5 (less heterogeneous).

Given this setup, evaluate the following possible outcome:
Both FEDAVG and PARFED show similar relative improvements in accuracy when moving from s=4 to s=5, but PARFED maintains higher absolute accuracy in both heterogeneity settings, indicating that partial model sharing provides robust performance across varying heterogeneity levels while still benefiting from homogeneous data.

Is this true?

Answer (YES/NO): NO